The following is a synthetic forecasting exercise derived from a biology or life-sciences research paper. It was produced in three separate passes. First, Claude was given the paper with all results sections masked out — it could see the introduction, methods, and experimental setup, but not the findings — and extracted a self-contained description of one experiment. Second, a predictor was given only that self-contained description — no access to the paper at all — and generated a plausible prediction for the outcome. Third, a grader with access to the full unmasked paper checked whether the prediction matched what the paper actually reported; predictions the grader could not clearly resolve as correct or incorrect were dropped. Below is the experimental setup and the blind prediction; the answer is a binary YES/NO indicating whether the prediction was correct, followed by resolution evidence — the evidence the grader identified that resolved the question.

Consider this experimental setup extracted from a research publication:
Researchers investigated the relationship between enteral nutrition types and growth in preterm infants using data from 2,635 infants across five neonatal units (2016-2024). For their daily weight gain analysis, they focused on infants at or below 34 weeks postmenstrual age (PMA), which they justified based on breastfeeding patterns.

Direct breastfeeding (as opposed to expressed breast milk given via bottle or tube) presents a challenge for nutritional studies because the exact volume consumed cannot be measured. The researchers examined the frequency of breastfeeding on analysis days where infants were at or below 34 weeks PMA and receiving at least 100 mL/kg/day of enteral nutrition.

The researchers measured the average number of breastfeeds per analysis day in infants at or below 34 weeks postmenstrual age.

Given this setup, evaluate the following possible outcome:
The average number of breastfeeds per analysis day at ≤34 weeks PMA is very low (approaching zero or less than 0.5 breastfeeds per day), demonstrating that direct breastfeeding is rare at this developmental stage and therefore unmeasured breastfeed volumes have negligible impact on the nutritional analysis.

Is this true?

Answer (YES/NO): YES